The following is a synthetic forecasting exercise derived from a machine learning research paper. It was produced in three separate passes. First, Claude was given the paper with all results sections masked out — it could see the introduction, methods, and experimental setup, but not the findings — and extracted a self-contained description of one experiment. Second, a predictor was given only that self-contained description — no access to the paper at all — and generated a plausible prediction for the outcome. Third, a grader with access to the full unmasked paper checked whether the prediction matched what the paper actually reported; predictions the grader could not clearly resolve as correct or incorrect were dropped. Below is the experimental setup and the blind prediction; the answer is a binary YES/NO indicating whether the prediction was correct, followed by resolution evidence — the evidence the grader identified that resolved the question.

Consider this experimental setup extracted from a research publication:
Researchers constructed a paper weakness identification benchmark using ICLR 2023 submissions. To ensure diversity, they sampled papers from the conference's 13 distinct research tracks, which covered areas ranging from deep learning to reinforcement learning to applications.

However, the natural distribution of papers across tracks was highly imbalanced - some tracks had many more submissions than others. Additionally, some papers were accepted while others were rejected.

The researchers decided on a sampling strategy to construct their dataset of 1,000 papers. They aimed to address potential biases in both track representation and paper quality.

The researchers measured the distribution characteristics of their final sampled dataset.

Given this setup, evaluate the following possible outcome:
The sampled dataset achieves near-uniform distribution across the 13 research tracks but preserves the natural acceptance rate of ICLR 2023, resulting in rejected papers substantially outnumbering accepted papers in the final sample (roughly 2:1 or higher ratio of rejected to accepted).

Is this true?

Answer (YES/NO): NO